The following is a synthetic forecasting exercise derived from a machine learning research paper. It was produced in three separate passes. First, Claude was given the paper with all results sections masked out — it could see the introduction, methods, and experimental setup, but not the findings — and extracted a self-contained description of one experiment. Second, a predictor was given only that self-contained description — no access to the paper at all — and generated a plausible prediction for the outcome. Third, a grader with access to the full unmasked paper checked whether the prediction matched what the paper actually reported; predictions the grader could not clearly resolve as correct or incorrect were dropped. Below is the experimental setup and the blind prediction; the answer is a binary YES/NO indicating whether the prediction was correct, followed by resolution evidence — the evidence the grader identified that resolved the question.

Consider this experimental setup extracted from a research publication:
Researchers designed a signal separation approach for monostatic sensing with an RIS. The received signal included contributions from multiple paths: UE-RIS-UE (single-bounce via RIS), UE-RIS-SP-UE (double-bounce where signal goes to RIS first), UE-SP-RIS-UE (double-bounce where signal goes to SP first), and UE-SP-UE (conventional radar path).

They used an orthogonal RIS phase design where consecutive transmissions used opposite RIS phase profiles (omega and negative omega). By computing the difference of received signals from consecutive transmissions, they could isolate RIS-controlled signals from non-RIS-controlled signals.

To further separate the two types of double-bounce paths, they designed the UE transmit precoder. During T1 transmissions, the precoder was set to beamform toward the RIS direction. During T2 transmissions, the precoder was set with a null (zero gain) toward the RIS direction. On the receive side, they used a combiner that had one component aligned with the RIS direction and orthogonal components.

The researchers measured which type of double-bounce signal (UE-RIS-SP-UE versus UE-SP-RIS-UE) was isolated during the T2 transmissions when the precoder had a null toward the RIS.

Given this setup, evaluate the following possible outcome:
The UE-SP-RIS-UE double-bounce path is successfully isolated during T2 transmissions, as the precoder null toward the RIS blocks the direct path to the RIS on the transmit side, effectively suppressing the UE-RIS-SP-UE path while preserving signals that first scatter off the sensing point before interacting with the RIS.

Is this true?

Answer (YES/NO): YES